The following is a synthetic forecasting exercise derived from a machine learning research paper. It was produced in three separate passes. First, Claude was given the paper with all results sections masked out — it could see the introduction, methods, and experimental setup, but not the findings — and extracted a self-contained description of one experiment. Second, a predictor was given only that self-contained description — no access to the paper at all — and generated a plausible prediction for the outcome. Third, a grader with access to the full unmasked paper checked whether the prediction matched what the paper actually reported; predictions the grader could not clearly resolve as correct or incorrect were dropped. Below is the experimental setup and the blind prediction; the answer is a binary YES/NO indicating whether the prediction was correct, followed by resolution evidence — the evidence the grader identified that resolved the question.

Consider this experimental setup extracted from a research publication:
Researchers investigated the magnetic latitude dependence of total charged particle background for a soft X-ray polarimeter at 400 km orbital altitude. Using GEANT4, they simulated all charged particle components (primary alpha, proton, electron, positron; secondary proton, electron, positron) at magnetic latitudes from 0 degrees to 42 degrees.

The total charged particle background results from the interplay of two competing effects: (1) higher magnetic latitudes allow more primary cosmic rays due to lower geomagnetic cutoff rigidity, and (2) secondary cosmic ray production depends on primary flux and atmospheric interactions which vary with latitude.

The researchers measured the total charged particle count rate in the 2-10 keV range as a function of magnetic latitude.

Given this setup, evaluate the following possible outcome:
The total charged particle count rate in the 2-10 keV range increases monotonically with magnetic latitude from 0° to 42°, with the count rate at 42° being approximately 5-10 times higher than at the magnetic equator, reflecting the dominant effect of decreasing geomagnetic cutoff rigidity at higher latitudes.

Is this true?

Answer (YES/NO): NO